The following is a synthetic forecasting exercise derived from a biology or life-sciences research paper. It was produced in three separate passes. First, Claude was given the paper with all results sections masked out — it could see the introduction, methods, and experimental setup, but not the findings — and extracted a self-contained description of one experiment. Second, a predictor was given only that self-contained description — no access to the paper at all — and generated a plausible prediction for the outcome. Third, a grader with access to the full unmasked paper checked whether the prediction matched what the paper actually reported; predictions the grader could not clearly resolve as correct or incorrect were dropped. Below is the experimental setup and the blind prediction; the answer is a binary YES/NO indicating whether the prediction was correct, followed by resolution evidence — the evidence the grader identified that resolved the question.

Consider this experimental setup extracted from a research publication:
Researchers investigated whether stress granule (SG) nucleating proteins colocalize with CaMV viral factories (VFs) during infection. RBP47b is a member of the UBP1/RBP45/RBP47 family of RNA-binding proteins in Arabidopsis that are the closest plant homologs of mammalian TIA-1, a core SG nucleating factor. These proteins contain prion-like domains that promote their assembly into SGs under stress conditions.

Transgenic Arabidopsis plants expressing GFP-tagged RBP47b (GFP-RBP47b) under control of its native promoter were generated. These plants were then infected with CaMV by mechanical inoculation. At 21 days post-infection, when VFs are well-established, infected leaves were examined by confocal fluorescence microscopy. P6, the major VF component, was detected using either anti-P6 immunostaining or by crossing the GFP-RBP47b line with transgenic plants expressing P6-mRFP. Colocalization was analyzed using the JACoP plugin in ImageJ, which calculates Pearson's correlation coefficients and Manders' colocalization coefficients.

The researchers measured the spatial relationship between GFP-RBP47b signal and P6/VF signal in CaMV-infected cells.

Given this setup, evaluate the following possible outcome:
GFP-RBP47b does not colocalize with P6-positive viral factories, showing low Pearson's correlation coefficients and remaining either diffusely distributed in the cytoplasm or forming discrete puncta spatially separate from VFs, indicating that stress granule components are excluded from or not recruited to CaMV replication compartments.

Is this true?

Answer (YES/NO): NO